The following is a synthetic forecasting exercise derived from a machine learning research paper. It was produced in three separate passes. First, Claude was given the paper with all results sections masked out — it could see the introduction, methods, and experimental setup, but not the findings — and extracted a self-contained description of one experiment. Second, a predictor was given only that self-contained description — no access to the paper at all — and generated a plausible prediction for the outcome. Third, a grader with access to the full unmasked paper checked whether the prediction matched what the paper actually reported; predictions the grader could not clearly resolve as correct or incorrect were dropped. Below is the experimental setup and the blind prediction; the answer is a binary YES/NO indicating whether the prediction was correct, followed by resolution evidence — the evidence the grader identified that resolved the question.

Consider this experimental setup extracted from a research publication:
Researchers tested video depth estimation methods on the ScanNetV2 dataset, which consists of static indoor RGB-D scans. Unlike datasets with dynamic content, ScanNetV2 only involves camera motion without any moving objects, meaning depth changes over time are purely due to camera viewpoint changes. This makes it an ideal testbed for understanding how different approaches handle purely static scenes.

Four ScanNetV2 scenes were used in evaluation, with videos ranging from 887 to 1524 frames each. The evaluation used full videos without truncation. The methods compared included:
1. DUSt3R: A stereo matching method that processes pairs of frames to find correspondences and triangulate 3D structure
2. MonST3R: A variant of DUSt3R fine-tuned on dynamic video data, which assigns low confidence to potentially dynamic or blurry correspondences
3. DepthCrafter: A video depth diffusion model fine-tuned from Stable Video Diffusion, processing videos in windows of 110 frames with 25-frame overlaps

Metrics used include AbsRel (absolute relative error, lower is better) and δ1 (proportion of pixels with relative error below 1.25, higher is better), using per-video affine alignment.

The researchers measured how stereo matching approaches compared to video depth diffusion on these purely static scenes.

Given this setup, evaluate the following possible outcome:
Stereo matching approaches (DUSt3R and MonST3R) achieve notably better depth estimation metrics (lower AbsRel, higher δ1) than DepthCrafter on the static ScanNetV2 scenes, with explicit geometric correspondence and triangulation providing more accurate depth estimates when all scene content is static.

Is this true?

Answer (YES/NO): YES